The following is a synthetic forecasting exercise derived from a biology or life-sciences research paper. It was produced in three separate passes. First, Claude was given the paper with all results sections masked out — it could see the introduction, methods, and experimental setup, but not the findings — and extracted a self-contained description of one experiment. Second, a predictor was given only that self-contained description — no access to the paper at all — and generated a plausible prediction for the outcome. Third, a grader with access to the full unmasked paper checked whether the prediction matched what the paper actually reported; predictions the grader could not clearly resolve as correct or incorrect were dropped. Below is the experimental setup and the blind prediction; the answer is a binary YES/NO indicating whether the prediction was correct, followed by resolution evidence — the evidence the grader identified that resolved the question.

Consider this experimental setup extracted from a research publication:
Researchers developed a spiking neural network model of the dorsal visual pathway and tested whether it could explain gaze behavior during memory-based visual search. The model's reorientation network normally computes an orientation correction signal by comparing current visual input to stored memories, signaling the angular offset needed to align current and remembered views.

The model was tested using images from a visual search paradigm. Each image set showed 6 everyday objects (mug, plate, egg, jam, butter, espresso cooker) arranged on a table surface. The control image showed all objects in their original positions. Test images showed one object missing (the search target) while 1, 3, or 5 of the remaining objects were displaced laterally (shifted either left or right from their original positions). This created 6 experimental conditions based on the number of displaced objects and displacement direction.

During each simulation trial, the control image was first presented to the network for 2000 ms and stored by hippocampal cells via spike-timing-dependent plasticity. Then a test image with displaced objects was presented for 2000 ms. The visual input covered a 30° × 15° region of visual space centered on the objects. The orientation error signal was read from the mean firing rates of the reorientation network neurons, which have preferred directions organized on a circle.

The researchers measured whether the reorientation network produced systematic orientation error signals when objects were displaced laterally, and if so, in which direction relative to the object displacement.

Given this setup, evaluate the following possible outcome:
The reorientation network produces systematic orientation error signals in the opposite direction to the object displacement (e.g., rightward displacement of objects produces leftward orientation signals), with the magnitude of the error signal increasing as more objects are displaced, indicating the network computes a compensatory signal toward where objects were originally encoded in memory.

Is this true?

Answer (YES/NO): NO